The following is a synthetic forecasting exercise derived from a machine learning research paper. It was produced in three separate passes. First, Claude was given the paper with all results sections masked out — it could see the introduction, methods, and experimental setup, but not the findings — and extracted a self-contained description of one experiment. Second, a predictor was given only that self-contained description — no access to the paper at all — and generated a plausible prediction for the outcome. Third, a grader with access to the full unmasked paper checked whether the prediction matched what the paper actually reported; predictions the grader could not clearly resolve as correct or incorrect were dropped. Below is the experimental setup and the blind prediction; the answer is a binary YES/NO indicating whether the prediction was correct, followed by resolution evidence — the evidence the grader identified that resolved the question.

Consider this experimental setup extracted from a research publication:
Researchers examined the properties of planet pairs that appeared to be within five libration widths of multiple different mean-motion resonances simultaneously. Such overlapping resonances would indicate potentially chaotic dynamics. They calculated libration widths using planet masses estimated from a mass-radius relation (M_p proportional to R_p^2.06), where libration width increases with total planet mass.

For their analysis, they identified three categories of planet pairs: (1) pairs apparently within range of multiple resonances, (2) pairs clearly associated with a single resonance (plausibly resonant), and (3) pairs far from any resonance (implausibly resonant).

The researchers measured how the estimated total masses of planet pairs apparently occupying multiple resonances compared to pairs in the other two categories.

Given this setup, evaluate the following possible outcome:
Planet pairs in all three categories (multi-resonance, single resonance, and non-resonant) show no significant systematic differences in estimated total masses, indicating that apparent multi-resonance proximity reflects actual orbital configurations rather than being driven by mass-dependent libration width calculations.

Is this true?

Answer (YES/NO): NO